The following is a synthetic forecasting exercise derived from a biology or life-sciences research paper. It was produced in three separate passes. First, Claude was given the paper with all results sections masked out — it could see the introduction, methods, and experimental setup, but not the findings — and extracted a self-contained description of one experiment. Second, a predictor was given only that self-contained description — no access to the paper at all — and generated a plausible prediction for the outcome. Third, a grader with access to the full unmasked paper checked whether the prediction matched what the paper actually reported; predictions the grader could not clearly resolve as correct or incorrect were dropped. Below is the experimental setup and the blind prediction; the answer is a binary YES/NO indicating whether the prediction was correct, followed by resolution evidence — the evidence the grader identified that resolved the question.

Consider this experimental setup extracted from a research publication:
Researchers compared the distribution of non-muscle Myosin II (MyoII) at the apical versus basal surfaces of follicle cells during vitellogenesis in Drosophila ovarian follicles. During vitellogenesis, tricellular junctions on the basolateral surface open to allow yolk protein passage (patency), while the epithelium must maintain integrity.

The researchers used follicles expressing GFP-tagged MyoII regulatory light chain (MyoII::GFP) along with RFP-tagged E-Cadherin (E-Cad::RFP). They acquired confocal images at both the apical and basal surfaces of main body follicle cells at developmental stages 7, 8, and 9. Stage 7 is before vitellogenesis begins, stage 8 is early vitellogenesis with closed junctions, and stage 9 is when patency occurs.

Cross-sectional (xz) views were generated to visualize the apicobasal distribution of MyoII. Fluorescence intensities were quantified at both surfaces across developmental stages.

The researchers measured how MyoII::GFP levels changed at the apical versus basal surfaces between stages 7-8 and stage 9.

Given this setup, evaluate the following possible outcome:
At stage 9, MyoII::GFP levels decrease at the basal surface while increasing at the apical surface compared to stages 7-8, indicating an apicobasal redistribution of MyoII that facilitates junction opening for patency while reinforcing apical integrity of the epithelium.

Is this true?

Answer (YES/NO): NO